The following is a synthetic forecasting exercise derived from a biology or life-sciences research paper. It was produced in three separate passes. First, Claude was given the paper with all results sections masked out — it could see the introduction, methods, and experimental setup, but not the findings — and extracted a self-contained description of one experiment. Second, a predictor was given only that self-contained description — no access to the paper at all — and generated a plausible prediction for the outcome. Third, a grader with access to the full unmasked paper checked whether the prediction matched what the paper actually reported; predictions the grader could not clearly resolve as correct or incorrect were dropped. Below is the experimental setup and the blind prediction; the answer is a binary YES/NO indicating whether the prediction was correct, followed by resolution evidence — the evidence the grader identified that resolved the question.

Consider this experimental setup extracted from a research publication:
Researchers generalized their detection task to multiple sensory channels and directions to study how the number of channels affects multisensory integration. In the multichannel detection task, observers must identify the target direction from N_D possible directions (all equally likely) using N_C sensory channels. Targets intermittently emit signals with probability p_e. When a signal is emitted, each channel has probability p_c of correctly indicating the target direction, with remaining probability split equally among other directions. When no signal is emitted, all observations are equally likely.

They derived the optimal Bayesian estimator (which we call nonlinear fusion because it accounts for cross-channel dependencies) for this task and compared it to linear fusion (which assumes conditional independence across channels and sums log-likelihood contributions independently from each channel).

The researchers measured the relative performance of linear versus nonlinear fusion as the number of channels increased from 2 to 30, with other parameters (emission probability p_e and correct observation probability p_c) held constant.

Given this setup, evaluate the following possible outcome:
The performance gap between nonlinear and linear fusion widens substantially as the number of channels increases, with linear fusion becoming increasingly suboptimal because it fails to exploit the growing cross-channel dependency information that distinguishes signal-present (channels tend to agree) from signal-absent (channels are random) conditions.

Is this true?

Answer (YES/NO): YES